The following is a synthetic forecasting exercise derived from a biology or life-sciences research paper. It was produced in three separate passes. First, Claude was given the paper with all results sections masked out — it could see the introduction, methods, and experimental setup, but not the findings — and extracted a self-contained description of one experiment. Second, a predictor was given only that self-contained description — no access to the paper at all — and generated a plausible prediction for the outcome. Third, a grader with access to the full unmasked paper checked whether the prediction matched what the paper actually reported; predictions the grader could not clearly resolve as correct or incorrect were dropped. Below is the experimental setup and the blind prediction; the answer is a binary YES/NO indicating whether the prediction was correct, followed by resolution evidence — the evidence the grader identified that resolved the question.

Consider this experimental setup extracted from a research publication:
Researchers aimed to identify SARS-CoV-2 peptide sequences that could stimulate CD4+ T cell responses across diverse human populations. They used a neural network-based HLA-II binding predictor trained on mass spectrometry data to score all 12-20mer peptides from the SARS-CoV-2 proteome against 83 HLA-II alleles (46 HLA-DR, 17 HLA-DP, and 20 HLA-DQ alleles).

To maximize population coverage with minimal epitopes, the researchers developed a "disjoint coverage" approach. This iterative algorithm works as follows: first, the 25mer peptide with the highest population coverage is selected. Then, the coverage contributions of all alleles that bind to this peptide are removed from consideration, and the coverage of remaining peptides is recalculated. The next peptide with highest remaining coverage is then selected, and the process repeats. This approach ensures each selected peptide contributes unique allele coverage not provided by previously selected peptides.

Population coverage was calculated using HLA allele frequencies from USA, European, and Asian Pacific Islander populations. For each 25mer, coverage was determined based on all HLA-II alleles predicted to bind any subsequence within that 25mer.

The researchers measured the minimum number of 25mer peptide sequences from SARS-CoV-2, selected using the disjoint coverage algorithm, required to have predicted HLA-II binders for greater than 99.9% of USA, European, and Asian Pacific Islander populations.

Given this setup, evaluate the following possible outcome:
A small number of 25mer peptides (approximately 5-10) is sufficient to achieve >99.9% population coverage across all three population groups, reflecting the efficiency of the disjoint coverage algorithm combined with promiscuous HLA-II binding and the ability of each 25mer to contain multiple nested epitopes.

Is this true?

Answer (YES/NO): NO